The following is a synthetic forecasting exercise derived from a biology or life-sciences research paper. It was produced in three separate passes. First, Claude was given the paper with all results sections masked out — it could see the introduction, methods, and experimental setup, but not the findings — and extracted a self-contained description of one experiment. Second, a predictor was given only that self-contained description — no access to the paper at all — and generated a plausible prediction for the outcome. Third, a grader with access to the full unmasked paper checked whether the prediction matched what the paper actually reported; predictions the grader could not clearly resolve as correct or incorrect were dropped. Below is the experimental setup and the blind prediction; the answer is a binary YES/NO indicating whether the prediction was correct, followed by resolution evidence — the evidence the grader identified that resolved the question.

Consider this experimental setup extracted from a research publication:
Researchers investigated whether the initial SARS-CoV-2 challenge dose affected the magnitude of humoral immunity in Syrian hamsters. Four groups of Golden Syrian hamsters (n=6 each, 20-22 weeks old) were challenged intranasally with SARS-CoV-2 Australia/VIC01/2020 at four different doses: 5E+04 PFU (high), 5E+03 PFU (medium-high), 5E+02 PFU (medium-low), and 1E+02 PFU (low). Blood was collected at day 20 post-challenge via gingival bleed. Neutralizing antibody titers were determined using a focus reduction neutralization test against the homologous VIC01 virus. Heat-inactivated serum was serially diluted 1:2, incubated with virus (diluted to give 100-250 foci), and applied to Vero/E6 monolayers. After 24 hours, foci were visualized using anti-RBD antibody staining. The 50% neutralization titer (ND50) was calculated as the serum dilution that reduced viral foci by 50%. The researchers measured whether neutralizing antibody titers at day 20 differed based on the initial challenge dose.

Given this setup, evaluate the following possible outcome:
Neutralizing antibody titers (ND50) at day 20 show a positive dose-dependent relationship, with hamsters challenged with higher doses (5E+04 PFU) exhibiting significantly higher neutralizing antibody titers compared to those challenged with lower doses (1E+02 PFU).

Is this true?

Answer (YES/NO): NO